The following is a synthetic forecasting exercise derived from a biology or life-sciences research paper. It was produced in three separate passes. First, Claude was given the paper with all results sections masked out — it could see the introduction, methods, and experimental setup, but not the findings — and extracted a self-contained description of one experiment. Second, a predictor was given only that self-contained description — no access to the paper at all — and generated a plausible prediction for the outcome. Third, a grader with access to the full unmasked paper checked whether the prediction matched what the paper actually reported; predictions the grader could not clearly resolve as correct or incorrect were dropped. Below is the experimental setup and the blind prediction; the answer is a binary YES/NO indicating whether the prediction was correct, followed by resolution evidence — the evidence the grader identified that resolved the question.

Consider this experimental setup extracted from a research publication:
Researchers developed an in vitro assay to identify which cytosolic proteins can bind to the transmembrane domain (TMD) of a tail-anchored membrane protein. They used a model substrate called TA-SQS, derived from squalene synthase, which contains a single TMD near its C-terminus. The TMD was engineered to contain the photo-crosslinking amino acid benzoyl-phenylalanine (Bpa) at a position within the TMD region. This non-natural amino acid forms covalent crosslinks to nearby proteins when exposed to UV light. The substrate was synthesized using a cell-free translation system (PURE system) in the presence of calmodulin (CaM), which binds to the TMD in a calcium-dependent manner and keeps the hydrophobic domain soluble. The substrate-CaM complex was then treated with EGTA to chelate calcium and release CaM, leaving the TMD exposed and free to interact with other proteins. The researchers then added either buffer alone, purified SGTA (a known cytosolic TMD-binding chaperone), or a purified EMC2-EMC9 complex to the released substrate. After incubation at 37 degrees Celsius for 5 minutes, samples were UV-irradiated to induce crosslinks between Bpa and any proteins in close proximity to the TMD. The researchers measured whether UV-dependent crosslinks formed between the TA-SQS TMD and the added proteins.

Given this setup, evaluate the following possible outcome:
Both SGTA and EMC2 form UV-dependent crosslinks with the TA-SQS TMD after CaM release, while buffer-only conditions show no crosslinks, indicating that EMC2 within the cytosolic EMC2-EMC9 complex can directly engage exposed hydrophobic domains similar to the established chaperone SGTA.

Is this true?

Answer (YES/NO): NO